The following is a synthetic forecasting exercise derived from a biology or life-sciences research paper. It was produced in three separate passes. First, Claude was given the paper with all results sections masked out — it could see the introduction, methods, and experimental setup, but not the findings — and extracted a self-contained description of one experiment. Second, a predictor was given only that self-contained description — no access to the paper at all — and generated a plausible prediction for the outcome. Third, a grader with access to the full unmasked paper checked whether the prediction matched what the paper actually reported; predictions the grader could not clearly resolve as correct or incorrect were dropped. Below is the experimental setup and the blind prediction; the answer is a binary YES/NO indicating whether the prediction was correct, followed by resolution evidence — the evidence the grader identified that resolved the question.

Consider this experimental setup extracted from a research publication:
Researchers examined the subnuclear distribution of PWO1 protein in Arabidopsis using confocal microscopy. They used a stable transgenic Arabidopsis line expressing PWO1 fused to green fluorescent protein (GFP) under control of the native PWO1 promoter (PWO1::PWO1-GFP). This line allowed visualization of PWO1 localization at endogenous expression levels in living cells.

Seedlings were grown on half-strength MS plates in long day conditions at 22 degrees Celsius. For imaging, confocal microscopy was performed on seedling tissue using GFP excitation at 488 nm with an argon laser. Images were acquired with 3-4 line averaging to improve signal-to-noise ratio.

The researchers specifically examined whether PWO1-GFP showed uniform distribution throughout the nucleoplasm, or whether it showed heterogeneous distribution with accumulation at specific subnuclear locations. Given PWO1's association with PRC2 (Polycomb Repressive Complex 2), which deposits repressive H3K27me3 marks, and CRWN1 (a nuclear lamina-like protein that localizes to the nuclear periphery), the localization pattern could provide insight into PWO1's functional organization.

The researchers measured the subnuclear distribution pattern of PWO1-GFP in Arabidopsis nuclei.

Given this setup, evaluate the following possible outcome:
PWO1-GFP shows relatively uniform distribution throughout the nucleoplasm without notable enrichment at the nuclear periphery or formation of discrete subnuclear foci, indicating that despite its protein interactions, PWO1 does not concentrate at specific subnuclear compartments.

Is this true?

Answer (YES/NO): NO